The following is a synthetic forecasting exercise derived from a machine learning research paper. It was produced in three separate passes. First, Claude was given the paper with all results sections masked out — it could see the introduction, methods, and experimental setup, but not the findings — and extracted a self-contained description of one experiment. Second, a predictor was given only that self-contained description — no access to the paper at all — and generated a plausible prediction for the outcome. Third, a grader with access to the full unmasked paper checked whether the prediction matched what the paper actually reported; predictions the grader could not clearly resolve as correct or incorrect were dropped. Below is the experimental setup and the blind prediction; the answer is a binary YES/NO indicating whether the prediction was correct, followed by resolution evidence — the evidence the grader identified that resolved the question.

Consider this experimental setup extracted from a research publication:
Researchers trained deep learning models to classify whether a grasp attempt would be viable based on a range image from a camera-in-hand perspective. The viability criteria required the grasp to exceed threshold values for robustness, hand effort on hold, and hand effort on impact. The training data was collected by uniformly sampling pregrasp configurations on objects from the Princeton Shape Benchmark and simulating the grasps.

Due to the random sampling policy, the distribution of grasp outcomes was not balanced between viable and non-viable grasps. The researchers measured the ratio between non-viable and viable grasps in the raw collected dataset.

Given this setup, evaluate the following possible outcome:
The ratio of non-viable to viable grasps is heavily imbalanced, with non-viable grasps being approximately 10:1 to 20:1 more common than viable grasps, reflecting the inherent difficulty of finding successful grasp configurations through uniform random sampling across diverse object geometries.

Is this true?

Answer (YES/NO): YES